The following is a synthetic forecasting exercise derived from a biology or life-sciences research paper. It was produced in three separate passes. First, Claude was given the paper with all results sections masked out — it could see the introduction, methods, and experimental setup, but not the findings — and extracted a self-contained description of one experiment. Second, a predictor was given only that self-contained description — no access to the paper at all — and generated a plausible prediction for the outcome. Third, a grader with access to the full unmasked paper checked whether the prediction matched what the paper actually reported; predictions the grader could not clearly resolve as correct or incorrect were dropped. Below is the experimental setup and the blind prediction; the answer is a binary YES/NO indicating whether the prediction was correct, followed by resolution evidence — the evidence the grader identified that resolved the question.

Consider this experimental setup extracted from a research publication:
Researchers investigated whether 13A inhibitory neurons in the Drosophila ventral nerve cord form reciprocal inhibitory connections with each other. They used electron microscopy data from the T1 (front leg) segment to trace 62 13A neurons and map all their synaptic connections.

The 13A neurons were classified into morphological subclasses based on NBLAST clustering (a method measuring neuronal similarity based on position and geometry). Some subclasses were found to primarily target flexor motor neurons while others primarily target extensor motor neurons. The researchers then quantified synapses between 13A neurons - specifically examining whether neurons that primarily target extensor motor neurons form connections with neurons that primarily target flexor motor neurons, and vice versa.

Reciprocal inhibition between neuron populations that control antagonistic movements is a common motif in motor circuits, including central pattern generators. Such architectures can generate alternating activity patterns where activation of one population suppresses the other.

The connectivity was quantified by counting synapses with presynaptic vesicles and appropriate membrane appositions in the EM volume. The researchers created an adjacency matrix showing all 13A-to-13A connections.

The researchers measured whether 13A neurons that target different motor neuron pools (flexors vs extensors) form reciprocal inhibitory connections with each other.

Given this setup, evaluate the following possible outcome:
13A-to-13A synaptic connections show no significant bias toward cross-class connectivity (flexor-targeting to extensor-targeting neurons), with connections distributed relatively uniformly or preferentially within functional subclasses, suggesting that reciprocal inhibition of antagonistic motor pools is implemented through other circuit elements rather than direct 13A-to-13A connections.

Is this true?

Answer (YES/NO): NO